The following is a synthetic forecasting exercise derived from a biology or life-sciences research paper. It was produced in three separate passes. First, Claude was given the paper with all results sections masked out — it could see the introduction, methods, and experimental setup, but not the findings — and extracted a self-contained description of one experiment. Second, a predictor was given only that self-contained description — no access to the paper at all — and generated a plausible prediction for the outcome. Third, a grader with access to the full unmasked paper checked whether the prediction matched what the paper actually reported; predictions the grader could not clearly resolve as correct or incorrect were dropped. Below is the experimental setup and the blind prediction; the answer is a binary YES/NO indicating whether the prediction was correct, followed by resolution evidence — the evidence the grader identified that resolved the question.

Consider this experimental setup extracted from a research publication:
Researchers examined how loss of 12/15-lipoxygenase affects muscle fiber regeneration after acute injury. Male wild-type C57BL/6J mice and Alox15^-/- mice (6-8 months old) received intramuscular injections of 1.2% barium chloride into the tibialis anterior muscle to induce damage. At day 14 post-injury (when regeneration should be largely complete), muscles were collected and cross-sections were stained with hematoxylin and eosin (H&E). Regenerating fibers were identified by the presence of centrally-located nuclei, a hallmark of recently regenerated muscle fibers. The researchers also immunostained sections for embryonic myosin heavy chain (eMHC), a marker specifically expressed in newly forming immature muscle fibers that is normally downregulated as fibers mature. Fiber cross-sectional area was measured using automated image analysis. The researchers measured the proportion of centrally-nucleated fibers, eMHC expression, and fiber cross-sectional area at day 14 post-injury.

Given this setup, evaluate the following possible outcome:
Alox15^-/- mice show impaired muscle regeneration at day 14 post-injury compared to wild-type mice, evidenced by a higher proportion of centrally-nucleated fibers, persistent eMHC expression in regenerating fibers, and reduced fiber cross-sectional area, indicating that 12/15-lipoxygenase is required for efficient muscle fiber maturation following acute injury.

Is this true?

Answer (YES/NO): NO